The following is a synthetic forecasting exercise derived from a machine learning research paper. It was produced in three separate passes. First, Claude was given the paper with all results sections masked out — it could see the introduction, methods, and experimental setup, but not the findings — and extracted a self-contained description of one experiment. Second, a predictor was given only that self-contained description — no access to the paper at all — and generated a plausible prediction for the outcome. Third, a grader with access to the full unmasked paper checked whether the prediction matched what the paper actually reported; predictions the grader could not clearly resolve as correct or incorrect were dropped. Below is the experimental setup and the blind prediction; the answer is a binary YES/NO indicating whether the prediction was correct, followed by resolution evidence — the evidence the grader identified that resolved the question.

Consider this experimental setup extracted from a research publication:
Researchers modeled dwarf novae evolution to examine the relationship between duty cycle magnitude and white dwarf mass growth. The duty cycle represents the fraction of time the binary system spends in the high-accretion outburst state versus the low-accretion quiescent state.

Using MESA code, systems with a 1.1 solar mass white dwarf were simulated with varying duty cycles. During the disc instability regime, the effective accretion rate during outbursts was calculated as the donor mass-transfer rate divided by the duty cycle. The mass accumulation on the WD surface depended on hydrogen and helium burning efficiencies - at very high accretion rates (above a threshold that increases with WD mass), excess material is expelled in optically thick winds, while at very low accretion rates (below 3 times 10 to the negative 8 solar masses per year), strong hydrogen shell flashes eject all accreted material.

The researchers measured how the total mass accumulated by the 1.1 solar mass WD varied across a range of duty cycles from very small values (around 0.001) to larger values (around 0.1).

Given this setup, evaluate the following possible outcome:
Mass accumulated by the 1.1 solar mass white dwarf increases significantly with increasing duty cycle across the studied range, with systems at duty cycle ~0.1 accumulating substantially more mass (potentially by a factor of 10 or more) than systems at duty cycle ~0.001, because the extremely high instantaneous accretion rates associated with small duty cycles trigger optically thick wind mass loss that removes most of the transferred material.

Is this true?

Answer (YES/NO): NO